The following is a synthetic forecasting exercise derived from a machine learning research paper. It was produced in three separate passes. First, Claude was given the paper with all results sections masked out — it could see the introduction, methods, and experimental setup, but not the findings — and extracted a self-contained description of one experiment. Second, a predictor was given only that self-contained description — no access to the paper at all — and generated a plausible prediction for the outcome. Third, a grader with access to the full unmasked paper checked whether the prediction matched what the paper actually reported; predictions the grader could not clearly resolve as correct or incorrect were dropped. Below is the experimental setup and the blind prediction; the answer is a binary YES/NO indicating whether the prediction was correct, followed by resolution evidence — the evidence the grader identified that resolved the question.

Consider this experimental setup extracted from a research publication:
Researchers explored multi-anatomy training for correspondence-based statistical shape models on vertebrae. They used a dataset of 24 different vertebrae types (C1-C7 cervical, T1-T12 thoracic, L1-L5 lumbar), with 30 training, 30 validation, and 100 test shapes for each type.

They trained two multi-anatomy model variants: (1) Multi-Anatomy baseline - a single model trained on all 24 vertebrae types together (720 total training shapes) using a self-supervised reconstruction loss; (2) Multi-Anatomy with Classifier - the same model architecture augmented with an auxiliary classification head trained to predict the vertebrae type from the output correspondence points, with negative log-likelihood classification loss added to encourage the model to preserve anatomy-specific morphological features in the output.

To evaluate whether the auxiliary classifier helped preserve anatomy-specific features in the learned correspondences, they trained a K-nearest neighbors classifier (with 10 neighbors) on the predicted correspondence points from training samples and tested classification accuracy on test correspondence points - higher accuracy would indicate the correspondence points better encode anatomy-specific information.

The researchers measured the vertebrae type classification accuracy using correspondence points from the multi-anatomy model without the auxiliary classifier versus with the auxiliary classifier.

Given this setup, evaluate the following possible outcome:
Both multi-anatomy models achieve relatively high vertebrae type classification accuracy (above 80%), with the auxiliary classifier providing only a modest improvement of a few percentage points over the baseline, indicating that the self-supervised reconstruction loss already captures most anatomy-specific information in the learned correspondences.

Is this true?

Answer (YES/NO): NO